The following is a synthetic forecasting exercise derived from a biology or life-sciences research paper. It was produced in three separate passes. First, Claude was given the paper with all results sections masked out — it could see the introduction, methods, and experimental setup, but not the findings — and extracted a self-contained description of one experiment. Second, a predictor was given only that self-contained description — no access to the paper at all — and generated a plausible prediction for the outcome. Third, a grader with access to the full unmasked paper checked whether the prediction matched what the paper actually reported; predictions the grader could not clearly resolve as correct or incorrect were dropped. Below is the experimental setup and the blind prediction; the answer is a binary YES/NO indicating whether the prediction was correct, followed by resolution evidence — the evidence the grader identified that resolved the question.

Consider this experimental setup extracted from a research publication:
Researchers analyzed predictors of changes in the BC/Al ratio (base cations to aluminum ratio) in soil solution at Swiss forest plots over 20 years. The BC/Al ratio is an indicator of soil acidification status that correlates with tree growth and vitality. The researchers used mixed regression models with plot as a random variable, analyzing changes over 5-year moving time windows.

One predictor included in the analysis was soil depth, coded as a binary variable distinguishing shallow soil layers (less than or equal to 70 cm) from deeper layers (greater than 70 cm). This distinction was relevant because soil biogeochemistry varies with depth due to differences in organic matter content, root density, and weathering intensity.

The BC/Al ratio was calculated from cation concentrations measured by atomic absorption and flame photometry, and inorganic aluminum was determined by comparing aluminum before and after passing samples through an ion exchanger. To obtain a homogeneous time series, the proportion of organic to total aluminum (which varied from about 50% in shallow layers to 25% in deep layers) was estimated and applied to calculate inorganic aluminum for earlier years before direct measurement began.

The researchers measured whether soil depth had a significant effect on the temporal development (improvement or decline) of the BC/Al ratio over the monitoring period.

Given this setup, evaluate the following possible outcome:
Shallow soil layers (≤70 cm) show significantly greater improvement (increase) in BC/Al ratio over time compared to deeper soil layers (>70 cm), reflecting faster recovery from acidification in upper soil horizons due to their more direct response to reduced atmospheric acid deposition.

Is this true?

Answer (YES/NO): NO